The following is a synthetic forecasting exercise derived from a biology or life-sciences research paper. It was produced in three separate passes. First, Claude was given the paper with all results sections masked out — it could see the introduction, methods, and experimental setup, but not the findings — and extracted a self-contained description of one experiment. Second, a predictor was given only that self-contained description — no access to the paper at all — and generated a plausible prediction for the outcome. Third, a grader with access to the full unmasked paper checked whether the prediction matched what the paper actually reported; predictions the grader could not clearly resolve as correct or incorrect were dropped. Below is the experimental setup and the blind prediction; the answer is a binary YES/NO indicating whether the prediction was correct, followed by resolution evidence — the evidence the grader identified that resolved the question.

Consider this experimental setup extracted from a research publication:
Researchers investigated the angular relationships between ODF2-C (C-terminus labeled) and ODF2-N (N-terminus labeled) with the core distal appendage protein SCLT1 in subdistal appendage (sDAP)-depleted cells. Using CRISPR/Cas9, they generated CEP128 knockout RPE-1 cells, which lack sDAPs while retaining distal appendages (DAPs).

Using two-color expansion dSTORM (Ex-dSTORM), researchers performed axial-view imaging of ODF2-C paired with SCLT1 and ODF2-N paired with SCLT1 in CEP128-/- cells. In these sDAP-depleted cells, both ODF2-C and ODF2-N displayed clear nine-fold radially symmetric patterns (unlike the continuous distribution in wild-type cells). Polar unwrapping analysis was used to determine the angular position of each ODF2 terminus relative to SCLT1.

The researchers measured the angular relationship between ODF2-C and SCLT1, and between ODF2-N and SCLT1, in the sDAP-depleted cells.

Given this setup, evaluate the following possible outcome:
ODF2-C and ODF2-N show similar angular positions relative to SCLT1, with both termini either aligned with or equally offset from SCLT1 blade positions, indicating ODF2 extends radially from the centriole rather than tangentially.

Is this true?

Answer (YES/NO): NO